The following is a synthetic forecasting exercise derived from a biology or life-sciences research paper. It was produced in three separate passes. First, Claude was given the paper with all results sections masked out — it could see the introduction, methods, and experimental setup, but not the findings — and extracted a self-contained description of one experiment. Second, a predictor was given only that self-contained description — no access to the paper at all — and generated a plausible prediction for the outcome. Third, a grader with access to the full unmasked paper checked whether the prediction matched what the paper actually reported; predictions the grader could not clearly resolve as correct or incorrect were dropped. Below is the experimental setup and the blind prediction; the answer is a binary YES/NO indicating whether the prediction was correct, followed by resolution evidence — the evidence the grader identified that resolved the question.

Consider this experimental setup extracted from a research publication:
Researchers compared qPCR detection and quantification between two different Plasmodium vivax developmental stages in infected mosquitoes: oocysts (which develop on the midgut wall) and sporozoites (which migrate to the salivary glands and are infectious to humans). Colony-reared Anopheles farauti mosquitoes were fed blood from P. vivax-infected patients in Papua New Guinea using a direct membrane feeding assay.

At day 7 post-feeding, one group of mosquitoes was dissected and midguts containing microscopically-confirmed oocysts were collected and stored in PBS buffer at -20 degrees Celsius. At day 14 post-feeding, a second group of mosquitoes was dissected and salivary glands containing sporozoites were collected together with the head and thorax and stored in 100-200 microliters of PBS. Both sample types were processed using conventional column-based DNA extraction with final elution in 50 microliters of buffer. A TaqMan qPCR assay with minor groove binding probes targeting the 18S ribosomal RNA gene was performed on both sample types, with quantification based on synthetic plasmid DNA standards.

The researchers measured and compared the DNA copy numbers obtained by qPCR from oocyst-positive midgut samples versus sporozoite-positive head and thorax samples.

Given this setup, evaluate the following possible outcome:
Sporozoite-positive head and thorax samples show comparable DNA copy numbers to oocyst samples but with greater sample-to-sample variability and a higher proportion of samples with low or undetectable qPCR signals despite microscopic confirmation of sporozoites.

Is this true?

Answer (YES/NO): NO